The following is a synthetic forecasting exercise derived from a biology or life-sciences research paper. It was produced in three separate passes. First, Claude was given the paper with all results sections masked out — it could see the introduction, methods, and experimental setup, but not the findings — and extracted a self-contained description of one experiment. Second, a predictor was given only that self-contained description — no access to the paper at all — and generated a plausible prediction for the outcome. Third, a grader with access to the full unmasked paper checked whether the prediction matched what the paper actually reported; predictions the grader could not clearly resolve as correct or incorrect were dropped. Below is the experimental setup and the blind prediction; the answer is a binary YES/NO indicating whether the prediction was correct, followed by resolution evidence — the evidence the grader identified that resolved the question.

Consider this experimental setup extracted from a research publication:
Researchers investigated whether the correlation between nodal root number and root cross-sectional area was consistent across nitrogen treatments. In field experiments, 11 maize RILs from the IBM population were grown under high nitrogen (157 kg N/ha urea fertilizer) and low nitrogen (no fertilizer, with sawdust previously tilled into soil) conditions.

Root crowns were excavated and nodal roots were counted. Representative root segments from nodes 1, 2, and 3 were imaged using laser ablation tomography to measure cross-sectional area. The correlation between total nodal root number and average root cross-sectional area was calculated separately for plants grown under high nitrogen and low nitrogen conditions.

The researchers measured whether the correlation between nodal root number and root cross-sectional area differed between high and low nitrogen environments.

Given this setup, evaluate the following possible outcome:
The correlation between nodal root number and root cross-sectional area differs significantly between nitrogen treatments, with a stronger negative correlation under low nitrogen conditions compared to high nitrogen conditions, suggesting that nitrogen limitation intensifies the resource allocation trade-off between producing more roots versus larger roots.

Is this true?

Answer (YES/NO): NO